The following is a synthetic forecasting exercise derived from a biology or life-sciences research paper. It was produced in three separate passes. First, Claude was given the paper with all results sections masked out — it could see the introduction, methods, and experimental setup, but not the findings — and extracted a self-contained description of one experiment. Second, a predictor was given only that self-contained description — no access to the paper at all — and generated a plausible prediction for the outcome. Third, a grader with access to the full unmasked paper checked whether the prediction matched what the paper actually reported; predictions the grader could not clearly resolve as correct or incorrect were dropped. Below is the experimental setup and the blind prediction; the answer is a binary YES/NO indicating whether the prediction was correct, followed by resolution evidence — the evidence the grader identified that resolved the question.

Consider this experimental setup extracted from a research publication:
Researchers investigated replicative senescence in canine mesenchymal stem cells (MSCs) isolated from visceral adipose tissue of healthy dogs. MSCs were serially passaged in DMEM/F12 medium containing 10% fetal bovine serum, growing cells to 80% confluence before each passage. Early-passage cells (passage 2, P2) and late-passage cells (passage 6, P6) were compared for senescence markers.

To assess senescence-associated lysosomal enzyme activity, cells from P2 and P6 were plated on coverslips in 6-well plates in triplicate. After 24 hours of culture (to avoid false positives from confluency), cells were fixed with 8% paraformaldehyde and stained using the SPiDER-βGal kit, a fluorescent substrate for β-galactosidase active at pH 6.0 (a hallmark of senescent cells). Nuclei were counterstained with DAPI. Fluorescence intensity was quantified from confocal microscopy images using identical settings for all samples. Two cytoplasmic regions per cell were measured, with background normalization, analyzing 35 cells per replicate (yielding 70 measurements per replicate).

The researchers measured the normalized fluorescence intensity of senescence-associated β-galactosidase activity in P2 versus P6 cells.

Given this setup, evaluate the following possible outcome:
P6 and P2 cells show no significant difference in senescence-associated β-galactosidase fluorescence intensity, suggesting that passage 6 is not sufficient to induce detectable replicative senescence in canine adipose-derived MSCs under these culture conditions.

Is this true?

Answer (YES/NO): NO